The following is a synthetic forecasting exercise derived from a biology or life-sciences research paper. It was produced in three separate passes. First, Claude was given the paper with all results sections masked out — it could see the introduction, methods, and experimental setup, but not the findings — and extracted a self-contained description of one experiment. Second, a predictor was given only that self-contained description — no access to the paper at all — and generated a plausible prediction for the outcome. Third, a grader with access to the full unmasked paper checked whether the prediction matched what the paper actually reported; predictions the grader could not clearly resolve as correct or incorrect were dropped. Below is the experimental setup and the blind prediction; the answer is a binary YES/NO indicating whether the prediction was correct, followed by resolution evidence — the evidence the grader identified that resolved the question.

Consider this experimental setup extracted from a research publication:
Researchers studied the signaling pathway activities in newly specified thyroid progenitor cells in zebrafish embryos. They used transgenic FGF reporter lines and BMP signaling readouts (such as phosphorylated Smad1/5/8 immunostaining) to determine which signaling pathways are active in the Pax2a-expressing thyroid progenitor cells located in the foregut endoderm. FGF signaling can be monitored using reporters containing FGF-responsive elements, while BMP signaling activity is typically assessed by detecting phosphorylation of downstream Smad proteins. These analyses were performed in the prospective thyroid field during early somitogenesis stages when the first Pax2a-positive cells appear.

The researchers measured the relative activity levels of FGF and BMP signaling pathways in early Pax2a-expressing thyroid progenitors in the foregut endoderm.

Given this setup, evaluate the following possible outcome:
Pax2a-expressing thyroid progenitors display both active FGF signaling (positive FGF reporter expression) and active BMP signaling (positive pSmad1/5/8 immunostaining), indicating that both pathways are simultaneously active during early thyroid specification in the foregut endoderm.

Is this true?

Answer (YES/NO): NO